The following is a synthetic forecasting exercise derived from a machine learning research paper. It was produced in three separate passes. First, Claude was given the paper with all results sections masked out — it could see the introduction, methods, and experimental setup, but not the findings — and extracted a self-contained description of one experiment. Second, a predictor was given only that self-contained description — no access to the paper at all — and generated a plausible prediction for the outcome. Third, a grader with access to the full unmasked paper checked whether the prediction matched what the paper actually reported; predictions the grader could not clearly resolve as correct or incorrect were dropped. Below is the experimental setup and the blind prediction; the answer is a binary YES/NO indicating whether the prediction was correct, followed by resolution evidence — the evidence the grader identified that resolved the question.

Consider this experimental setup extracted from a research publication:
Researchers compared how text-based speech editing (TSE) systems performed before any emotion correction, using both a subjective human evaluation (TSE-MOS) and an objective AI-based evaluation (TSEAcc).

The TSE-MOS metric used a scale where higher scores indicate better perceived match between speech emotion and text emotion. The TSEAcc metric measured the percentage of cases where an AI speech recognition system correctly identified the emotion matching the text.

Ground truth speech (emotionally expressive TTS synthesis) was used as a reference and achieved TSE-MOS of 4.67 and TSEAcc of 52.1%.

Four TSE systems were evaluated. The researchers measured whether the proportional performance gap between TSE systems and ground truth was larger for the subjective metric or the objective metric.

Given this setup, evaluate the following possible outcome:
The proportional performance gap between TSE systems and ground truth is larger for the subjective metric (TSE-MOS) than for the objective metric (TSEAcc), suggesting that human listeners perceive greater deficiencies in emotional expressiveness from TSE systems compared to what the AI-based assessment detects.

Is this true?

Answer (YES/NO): NO